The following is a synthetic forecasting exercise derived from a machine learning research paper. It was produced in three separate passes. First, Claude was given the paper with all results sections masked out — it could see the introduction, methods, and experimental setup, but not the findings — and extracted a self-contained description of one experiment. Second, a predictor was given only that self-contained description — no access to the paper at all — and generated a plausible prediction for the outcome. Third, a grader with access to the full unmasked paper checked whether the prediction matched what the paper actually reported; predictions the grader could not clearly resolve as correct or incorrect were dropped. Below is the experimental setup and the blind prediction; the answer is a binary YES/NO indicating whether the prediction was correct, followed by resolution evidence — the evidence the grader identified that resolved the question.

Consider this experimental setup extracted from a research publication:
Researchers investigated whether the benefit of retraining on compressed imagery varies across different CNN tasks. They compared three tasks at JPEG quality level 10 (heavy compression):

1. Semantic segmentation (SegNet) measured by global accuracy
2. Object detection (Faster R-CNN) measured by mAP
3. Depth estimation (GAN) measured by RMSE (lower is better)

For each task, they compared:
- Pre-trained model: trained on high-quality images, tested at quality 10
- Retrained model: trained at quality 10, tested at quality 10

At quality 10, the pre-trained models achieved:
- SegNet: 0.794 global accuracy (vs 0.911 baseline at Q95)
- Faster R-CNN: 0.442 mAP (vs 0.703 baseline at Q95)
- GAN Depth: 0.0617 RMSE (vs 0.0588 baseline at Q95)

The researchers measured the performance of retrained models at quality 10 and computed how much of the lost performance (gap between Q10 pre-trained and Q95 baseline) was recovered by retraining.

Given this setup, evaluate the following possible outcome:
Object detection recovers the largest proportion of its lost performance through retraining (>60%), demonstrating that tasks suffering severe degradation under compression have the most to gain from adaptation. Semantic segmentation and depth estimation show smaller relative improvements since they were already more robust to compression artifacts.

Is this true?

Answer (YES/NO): NO